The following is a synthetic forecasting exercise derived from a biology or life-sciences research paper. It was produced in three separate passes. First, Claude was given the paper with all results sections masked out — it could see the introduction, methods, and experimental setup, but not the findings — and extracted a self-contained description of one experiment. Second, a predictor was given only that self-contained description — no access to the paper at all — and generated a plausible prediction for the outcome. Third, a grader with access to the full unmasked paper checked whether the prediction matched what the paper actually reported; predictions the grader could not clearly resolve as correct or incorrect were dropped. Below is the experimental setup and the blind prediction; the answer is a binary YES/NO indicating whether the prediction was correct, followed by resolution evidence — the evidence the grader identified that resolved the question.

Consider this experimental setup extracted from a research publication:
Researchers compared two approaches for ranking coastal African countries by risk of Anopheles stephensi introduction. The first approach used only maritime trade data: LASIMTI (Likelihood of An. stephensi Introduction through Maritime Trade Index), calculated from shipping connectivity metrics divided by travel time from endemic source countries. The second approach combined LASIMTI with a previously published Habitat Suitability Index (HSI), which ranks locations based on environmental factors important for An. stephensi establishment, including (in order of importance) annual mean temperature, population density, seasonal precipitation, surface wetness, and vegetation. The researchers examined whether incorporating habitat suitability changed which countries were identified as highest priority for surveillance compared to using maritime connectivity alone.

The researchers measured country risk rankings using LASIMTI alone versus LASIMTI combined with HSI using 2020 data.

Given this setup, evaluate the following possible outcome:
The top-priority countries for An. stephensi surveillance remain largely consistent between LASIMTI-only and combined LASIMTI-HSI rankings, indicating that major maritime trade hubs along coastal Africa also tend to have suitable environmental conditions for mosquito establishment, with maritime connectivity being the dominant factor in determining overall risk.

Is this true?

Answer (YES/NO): YES